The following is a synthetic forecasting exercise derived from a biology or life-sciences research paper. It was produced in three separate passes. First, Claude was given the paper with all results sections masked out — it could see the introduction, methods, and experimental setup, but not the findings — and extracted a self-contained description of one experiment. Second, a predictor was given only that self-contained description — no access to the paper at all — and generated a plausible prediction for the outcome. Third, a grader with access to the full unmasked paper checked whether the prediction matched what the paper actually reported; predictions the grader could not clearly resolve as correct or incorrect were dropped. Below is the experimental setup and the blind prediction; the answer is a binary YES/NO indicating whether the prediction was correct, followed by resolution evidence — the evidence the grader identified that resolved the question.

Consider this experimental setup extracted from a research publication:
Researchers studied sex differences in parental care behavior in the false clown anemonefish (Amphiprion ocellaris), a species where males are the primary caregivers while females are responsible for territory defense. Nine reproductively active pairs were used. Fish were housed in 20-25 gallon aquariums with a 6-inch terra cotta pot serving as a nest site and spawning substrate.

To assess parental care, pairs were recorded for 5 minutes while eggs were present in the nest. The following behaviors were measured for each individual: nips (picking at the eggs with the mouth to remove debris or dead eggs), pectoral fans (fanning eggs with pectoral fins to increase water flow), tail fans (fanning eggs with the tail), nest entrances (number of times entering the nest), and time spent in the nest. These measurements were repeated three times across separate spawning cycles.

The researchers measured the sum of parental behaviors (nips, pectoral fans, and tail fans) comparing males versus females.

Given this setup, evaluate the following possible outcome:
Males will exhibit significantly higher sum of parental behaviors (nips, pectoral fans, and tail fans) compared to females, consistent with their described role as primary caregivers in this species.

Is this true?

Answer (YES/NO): YES